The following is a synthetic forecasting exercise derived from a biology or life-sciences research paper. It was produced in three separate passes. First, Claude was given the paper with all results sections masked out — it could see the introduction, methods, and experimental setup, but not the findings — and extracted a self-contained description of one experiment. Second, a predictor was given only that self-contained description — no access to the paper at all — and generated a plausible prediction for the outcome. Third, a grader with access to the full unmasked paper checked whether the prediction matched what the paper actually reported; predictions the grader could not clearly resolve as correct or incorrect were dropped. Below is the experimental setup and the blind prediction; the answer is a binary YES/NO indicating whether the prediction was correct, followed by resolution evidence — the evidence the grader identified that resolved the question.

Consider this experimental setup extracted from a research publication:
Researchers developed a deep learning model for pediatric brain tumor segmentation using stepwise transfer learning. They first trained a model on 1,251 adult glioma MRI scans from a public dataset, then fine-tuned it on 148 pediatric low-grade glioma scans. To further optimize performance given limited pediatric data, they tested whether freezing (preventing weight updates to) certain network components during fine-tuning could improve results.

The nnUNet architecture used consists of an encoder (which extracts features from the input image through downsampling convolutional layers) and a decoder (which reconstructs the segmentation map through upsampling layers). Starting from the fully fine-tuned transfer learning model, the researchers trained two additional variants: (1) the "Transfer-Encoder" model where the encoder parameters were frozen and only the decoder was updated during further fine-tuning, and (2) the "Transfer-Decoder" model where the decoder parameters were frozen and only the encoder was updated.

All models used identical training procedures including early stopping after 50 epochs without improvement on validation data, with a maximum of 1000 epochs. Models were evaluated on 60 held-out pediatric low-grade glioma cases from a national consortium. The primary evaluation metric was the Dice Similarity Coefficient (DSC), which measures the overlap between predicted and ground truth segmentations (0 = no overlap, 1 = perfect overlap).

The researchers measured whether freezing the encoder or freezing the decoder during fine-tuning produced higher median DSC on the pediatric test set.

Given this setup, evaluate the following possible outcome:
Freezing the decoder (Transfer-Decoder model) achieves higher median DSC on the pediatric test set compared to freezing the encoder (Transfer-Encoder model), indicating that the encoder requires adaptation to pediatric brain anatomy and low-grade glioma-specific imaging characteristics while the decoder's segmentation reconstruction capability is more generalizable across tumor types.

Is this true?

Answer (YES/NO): NO